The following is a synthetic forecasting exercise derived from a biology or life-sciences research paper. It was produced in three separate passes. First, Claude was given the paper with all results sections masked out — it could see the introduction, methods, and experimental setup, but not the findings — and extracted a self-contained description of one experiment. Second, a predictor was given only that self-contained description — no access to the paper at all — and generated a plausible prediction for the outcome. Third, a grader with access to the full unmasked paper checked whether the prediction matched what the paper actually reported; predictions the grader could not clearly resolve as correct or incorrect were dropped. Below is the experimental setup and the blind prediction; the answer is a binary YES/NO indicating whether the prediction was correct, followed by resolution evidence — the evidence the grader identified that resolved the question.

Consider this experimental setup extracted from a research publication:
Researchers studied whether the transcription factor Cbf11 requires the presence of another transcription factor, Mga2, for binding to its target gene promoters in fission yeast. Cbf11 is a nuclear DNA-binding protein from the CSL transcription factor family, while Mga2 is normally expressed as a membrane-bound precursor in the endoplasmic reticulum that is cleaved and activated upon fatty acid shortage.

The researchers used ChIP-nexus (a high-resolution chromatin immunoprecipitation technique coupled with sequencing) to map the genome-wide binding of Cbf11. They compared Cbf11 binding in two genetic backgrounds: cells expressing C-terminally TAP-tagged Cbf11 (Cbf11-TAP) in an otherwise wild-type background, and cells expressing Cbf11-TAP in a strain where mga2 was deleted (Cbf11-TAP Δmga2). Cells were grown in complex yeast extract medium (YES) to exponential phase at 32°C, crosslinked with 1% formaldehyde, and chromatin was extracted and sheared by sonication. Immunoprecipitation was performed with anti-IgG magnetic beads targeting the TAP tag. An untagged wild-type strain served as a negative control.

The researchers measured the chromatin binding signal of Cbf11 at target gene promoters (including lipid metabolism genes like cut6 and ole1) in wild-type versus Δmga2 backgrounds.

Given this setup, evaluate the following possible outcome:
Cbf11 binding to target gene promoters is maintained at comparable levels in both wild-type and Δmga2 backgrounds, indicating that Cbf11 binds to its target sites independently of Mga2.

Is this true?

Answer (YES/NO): YES